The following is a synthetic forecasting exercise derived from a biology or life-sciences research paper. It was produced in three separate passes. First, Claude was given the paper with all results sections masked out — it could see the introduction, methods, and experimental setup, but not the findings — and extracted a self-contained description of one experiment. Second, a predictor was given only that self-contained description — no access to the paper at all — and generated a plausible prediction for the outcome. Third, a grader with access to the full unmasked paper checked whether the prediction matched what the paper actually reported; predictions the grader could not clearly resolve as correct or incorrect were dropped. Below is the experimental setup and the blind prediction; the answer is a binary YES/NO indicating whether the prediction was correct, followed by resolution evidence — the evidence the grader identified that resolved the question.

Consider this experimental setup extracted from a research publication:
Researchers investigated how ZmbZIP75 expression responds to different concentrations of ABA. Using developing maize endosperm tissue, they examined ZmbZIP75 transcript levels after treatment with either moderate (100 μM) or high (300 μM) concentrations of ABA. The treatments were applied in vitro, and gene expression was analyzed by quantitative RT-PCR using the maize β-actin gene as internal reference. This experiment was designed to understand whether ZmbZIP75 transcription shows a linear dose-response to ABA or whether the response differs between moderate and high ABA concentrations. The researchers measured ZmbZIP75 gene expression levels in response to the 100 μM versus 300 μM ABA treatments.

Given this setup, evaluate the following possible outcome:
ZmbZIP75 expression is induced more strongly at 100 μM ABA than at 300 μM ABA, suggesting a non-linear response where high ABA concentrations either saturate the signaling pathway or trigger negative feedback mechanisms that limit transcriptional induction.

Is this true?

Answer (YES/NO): YES